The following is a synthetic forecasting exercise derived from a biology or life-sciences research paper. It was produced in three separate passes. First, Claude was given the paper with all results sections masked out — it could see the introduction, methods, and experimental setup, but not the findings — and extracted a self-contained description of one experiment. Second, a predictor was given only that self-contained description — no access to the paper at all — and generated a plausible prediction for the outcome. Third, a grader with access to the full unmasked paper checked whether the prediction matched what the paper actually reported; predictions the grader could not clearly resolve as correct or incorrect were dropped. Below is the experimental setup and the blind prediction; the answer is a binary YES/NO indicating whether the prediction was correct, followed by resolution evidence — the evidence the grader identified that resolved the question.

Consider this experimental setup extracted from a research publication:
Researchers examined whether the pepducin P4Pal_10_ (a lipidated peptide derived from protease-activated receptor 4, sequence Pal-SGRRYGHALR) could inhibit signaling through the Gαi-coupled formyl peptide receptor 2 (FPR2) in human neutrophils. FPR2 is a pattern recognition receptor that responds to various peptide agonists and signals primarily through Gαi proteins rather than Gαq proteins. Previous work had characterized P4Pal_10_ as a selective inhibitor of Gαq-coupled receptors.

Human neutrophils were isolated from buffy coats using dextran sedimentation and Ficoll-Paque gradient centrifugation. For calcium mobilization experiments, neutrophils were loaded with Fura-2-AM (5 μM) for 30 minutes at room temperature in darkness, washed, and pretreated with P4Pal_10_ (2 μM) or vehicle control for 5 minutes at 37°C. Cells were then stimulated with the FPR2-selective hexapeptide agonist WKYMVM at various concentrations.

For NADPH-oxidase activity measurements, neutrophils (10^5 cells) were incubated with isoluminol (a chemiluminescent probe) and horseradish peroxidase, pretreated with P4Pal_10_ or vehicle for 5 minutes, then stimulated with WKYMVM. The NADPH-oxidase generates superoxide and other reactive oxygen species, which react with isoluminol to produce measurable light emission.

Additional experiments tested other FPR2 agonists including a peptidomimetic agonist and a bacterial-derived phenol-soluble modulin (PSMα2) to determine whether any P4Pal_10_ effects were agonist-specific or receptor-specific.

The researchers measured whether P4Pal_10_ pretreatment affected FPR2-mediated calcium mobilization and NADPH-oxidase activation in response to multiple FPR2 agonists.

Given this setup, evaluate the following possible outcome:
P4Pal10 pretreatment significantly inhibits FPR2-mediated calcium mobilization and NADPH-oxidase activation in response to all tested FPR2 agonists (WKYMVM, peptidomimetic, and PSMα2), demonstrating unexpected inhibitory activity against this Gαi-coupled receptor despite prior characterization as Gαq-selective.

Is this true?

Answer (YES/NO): YES